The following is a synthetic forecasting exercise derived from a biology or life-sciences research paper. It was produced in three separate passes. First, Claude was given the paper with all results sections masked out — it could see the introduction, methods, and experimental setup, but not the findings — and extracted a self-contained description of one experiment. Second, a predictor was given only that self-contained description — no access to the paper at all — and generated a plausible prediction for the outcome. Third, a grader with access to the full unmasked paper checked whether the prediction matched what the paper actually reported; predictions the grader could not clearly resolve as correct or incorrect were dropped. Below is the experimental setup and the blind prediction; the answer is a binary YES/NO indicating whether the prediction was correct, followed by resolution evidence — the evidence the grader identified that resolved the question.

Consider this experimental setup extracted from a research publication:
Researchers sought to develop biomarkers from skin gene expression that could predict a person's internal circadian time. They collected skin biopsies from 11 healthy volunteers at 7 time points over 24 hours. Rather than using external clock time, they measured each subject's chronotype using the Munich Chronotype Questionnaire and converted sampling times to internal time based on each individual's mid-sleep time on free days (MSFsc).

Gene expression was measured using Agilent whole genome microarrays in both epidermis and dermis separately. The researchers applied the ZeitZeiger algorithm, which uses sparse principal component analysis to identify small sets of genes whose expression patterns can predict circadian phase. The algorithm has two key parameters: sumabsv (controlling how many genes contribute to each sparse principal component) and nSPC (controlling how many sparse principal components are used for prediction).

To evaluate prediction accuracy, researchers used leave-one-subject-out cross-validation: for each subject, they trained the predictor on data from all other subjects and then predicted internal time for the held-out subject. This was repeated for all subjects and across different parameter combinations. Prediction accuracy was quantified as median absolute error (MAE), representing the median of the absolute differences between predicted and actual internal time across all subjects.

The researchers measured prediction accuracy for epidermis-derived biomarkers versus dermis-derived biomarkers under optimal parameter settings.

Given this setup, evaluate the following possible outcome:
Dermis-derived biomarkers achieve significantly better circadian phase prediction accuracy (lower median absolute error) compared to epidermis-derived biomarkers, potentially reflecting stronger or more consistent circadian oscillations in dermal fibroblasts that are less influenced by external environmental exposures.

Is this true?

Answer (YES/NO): NO